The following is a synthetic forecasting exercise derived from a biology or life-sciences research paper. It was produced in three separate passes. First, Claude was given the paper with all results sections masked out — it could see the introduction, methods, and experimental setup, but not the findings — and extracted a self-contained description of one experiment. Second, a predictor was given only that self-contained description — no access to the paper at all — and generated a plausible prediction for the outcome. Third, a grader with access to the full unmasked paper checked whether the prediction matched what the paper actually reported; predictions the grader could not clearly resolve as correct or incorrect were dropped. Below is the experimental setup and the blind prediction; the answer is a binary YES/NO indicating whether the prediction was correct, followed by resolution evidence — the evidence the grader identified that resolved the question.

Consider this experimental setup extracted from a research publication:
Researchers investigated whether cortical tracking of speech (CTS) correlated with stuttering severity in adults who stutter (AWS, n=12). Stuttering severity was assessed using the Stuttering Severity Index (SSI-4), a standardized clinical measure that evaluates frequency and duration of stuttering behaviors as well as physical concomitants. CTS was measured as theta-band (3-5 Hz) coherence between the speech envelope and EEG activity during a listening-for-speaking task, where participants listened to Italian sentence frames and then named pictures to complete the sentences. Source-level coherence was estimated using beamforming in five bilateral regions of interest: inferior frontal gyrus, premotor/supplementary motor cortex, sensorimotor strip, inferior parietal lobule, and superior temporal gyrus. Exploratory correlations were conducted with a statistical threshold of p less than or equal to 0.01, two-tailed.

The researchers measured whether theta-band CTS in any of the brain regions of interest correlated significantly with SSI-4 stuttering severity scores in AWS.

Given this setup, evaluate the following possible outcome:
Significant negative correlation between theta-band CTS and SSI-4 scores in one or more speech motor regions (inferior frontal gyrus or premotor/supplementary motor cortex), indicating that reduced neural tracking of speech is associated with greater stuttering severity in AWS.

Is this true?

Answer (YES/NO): NO